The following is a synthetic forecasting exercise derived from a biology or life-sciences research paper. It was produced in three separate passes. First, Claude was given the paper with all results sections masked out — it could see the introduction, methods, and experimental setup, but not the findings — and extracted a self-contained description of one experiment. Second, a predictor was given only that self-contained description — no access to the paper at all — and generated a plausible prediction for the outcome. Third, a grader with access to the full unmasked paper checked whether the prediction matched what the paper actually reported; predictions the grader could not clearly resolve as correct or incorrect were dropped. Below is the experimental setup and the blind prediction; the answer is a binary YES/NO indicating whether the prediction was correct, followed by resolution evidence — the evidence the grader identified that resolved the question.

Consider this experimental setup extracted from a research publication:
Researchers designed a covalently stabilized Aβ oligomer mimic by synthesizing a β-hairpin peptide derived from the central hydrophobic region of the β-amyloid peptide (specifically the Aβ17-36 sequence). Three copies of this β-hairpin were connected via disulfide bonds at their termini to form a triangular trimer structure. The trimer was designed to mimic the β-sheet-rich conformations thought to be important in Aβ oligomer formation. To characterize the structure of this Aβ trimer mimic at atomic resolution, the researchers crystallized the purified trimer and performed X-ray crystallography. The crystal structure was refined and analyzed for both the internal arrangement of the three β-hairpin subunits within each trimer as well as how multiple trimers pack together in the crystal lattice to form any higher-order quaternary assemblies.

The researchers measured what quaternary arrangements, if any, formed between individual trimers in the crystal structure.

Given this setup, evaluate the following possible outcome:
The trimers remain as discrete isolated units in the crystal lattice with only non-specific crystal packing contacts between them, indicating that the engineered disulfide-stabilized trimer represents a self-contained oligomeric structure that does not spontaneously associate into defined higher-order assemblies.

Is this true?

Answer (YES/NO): NO